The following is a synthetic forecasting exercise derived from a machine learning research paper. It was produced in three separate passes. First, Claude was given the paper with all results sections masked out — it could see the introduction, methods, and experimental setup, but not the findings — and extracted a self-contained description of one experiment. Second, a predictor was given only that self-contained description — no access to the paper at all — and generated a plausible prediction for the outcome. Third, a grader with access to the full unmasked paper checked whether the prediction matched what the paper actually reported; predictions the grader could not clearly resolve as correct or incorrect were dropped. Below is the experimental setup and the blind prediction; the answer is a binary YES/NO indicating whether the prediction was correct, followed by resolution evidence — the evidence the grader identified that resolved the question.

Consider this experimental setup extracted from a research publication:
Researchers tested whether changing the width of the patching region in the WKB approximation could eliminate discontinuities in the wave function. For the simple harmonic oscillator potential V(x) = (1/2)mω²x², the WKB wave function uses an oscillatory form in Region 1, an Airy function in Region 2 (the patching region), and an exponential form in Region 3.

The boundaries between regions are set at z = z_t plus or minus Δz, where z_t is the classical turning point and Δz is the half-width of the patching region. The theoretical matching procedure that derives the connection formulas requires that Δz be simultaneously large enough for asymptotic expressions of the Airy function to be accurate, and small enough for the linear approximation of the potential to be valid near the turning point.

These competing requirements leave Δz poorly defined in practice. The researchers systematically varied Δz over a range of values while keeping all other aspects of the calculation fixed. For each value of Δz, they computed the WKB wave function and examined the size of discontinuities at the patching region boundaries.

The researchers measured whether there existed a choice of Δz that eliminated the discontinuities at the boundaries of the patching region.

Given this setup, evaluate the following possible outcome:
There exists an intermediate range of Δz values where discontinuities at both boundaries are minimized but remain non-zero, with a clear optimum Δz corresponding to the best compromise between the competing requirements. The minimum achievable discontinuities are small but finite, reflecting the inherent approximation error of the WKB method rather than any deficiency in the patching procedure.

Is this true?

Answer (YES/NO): NO